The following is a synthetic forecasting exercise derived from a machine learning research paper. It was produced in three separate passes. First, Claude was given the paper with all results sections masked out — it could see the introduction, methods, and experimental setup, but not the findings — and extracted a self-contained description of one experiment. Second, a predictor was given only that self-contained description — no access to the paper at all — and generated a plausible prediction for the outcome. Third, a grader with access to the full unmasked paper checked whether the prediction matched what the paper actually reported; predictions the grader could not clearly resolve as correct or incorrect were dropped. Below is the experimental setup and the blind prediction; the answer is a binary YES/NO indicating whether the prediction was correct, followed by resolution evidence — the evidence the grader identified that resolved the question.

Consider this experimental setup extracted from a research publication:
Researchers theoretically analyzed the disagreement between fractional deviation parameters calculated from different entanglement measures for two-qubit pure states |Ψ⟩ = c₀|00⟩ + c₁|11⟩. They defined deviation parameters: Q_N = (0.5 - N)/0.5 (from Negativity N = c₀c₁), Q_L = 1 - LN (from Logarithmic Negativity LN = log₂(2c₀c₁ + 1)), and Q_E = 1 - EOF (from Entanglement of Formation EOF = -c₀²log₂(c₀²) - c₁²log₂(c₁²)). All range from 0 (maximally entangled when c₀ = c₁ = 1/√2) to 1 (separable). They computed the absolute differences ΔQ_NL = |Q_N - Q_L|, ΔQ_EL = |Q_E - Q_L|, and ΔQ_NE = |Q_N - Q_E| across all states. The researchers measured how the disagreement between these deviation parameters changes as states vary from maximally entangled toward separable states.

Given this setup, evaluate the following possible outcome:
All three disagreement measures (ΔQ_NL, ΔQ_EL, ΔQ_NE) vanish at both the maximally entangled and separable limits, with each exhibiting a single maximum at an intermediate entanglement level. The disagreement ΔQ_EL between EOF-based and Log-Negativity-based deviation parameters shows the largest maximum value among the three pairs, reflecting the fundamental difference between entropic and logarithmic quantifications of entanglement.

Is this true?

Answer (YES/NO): YES